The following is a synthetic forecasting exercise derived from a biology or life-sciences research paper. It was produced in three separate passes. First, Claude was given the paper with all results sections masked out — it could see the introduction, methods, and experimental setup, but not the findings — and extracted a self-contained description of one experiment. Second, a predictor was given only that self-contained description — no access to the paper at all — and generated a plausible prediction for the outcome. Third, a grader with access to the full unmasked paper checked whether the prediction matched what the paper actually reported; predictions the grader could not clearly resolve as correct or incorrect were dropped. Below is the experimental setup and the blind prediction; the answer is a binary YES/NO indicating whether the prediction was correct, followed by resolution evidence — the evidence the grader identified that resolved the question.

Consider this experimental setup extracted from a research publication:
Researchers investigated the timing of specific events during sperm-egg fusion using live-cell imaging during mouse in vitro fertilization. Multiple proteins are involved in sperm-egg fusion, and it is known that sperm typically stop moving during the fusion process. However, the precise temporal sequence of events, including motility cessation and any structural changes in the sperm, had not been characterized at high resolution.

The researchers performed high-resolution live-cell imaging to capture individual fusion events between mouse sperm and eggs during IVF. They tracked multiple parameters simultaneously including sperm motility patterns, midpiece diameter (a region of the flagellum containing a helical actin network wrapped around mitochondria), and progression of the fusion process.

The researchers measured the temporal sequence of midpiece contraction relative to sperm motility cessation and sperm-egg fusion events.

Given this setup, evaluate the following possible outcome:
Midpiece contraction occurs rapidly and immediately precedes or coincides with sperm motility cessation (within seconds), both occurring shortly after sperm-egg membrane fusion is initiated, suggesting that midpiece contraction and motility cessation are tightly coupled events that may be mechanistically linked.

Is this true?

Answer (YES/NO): NO